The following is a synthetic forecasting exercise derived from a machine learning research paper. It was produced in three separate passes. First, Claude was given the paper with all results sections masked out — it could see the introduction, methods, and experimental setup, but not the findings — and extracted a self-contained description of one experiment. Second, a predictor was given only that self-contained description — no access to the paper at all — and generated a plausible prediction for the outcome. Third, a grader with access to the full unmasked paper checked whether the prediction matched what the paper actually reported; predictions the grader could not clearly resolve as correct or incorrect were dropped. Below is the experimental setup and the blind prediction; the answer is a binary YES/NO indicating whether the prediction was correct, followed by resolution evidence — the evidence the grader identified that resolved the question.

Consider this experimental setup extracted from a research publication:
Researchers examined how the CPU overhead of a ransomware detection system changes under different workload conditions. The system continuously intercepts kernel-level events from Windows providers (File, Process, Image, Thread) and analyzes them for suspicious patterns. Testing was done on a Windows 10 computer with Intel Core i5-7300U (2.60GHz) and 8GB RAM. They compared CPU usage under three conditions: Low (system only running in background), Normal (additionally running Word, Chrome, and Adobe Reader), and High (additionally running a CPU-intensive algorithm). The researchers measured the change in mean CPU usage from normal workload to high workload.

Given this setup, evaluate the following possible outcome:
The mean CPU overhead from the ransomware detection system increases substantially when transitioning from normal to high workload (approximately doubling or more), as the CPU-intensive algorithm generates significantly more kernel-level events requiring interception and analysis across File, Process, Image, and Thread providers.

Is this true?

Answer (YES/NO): YES